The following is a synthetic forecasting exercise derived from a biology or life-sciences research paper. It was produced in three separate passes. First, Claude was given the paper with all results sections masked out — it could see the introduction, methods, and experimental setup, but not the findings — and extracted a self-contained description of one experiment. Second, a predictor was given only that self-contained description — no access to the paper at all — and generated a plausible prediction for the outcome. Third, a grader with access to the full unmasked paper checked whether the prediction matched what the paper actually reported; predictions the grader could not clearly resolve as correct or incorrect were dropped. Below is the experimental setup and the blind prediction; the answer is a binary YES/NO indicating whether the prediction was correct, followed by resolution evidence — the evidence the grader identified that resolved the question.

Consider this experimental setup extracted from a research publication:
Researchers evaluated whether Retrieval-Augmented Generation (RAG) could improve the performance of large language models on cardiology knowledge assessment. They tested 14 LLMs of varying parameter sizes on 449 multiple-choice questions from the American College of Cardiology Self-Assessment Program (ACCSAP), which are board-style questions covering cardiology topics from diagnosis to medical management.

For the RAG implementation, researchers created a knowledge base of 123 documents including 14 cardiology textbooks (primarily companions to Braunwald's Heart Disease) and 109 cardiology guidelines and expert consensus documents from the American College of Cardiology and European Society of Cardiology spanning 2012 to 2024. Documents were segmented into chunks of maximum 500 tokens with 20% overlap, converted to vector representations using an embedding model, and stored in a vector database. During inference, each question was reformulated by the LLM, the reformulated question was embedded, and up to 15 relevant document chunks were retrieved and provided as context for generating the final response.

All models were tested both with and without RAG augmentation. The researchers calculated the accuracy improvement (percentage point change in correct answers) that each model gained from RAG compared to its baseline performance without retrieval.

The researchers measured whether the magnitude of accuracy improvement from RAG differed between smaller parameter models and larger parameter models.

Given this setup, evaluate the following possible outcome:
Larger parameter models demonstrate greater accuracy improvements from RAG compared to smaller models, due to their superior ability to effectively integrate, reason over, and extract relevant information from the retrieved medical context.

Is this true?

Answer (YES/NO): NO